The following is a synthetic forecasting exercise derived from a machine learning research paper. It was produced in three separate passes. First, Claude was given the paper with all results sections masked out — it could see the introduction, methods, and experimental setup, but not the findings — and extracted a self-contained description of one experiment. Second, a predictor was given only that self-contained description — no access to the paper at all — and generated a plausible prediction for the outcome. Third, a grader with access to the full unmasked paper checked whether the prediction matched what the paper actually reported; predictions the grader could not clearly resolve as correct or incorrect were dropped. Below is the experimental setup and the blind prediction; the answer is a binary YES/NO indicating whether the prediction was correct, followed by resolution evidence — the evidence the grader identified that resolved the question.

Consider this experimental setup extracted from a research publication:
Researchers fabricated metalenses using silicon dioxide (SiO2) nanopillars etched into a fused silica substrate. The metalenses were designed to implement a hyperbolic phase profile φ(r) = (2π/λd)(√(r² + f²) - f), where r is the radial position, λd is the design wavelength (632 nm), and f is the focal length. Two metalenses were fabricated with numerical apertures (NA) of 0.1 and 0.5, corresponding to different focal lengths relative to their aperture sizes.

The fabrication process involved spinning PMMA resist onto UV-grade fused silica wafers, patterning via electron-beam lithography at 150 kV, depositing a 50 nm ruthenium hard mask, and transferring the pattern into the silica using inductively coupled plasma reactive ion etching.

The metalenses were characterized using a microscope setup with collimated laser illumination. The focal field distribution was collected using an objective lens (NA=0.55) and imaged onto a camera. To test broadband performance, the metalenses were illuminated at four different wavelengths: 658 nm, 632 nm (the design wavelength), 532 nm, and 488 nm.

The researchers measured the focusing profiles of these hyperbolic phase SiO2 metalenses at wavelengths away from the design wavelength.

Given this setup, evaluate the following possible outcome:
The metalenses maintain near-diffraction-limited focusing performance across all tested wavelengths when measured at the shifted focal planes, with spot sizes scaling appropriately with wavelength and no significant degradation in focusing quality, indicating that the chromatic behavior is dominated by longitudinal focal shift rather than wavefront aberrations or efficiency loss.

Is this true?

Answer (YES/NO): NO